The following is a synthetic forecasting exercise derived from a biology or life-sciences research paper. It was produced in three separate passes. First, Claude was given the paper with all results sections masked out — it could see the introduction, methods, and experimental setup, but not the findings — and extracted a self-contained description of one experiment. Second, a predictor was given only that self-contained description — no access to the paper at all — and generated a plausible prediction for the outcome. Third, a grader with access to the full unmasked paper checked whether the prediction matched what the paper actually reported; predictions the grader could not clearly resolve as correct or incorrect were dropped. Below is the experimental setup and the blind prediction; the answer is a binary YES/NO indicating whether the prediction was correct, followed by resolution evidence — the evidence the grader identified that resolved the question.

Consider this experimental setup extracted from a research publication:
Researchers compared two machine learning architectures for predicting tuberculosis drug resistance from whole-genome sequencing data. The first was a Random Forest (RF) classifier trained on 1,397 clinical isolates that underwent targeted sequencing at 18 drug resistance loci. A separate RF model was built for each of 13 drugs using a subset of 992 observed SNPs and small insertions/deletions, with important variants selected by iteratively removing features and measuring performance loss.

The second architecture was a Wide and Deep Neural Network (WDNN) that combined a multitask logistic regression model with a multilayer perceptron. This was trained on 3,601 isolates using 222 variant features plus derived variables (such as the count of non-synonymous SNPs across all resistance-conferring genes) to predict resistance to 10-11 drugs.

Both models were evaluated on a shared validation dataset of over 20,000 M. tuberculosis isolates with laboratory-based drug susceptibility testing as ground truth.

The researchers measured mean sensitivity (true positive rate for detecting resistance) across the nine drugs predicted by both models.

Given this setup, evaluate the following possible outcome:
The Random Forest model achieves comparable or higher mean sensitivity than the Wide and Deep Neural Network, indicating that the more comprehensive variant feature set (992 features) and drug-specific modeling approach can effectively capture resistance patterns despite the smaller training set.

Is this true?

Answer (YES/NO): YES